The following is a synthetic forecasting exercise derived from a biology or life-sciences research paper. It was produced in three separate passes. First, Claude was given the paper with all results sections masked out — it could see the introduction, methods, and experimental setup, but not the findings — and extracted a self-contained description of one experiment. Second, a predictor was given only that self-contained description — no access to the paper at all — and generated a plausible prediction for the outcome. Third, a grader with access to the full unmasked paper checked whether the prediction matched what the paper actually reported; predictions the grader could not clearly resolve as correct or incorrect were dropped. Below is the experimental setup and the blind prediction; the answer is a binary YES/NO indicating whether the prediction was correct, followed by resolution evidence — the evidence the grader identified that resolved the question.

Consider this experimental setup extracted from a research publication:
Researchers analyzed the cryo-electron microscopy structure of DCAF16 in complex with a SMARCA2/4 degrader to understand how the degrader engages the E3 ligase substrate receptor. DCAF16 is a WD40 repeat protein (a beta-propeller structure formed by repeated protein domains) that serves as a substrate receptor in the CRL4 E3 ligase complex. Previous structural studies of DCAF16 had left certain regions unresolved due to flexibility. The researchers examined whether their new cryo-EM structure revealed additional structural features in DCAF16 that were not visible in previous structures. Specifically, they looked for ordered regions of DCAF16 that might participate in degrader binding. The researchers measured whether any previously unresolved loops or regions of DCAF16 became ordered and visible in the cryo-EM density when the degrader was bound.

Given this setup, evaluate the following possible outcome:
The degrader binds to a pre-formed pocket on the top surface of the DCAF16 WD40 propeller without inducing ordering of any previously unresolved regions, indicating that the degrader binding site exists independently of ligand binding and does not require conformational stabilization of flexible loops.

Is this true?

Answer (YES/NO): NO